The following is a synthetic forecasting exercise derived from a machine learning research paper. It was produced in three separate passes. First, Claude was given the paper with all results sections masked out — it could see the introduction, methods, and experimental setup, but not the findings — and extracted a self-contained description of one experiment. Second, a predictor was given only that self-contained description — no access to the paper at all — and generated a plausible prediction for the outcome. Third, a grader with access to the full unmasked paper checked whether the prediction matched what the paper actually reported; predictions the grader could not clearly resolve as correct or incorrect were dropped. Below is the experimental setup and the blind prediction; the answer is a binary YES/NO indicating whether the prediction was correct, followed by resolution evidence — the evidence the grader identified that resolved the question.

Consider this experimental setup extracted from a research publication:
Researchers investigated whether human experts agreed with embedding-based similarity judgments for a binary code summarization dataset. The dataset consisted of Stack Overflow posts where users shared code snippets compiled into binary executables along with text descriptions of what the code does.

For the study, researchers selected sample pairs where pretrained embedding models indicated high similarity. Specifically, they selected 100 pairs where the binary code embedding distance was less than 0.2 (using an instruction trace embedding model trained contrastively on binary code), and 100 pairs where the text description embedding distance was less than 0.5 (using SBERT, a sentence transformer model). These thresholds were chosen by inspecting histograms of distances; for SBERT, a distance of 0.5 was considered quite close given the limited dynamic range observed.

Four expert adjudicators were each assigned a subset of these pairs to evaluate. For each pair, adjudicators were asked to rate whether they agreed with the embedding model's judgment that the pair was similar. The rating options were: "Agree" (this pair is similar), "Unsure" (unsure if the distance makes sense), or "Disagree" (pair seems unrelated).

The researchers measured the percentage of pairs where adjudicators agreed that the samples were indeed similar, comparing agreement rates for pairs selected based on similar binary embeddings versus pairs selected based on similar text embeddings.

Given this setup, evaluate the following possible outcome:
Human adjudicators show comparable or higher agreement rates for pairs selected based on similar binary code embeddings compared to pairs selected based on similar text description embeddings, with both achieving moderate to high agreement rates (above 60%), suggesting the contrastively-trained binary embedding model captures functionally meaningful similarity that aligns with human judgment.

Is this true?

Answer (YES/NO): NO